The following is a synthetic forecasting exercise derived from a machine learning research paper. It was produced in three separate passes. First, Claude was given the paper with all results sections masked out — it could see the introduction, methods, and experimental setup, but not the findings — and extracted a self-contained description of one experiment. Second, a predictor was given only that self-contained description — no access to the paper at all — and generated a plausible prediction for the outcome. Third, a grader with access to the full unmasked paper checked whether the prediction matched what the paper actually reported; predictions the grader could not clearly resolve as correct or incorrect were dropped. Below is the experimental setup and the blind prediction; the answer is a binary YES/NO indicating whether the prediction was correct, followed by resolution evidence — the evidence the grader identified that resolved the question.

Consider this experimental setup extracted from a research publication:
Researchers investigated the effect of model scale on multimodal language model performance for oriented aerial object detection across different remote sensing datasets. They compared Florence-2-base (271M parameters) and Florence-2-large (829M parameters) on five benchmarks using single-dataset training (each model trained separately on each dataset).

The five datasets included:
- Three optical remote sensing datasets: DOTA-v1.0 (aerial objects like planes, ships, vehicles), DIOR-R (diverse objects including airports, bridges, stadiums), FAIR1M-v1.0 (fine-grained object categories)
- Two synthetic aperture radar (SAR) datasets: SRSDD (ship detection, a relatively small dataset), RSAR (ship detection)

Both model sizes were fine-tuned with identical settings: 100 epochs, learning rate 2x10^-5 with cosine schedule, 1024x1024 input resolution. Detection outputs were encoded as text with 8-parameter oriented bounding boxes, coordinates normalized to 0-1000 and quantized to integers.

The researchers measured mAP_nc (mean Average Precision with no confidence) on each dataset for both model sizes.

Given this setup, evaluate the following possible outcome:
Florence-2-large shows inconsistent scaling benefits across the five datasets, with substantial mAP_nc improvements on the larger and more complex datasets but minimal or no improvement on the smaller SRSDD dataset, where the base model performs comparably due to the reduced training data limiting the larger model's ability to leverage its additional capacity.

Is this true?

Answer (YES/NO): NO